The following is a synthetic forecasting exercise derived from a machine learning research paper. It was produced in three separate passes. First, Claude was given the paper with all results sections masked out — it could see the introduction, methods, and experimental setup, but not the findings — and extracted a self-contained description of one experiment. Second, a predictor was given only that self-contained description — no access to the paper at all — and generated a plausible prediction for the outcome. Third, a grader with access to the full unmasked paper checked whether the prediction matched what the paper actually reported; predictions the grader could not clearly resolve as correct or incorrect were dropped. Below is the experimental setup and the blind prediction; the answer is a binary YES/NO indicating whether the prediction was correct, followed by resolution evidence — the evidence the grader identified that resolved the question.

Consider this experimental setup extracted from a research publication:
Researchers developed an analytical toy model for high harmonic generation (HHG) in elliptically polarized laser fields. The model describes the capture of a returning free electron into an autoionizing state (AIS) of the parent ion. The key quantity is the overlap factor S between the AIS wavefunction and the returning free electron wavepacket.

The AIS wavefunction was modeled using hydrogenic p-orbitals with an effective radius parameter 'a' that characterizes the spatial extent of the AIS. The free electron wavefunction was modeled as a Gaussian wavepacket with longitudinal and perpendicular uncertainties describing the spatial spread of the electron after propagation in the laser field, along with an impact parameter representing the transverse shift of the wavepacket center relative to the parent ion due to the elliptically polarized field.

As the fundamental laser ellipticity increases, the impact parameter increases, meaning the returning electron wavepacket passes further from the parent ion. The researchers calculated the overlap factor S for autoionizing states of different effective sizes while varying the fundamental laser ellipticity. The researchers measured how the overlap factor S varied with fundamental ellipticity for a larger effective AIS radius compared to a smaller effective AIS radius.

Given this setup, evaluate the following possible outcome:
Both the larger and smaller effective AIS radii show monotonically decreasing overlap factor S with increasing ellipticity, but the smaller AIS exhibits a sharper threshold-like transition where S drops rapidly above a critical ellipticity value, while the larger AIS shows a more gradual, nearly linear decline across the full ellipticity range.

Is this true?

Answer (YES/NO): NO